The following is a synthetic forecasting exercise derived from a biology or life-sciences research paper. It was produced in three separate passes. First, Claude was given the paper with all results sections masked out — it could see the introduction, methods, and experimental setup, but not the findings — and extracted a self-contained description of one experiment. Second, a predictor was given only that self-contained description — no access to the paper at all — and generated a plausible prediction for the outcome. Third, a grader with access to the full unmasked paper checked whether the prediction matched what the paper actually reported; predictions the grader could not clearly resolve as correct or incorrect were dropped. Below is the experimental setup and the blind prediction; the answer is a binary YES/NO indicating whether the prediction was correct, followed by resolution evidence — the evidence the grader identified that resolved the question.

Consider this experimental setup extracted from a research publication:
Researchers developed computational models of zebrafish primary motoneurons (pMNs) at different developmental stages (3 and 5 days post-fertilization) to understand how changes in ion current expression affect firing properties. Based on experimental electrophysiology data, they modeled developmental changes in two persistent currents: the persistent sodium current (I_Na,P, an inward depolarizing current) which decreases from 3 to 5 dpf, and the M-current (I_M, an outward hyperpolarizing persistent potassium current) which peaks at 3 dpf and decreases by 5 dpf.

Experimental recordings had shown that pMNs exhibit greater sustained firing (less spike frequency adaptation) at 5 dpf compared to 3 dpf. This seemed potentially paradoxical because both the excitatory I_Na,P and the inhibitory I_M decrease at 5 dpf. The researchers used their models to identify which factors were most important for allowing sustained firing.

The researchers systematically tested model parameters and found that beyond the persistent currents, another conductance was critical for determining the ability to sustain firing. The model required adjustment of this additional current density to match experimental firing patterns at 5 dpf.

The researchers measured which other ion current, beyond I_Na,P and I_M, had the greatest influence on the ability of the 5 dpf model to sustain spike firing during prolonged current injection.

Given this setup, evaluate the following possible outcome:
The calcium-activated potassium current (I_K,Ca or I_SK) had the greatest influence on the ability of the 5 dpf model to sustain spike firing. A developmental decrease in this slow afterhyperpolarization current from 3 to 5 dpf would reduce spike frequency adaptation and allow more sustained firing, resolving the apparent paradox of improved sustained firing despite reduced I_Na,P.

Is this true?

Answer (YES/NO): NO